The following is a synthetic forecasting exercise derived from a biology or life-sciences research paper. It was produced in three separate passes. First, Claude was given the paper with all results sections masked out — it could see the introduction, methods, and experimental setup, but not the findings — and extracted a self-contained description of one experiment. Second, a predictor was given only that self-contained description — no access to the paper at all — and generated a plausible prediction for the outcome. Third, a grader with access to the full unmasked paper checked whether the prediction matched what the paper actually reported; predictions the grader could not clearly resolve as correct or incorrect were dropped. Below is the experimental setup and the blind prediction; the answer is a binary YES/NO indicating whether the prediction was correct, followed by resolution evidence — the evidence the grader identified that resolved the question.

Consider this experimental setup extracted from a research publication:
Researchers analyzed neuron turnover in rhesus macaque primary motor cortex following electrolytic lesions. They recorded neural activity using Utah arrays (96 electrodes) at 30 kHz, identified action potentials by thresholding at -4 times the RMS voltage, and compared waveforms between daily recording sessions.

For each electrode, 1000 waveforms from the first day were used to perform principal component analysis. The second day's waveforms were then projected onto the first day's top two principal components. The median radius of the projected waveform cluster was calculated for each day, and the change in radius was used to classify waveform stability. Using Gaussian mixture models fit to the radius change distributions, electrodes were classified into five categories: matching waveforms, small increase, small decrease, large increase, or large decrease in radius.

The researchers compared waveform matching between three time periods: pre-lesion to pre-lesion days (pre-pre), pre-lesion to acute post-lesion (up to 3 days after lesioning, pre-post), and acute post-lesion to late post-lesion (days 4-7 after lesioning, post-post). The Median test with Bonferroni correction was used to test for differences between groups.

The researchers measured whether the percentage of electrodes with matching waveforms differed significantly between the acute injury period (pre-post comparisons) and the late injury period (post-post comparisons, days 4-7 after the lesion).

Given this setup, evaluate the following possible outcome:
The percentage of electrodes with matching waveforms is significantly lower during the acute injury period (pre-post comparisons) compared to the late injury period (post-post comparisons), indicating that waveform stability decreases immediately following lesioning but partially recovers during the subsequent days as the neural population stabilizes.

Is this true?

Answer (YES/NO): YES